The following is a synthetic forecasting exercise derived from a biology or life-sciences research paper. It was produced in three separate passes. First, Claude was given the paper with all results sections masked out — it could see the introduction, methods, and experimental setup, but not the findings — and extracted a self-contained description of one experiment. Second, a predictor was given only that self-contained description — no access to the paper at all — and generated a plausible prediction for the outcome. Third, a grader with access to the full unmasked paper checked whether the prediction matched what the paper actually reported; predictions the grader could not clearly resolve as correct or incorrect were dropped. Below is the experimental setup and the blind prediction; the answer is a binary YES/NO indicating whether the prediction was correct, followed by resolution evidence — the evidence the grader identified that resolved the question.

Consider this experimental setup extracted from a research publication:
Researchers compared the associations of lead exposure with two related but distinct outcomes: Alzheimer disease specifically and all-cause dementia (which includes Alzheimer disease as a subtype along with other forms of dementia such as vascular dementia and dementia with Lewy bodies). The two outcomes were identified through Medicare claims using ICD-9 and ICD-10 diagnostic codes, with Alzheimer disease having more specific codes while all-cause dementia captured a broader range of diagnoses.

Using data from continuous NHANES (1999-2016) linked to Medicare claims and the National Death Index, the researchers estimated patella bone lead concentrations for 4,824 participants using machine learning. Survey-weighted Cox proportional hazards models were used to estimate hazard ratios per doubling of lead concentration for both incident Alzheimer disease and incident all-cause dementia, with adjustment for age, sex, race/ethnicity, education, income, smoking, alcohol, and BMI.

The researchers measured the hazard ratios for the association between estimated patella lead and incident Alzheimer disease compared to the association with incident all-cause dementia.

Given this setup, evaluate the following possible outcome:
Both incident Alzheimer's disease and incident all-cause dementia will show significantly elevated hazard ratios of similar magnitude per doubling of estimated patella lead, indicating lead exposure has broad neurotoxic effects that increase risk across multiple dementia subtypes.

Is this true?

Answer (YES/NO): YES